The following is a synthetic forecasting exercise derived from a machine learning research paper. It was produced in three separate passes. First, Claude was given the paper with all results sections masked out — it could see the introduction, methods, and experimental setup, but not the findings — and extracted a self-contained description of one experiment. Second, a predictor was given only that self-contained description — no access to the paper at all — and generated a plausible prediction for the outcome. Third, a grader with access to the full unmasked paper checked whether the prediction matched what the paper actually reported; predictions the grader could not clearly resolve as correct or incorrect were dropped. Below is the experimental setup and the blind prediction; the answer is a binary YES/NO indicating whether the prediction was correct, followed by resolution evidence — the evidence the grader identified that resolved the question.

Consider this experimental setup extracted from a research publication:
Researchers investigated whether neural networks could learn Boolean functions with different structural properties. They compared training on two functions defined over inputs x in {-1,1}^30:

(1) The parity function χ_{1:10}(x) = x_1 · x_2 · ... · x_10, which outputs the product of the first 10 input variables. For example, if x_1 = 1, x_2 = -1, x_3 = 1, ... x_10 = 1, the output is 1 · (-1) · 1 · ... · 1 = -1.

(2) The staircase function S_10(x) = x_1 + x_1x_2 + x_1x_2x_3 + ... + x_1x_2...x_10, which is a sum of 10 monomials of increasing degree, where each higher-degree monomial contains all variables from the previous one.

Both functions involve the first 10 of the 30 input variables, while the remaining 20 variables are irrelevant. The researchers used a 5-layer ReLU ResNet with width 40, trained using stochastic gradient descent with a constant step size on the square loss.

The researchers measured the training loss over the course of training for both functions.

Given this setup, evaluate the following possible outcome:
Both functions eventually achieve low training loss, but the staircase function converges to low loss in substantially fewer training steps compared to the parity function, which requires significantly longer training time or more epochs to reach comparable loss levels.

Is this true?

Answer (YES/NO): NO